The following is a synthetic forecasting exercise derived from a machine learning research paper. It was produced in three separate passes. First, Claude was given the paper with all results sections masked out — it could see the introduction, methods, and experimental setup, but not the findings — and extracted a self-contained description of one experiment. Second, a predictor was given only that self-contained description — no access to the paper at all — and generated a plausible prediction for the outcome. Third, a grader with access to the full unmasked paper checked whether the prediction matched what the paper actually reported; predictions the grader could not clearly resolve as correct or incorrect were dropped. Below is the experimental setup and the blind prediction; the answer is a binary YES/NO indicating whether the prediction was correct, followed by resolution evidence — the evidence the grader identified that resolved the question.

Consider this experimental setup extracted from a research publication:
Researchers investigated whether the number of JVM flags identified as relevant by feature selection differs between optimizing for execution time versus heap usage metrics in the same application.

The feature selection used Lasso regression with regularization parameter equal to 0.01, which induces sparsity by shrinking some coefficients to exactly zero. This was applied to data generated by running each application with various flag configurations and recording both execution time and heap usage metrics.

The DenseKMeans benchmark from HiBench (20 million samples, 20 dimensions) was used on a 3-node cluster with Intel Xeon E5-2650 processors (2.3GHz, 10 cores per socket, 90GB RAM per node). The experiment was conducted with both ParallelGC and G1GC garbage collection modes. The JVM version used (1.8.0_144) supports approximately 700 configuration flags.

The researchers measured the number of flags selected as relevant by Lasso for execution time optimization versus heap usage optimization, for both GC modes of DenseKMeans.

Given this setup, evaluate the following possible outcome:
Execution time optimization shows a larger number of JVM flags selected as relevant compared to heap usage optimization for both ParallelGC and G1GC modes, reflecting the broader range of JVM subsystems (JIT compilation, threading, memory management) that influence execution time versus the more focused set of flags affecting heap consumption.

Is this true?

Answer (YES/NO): NO